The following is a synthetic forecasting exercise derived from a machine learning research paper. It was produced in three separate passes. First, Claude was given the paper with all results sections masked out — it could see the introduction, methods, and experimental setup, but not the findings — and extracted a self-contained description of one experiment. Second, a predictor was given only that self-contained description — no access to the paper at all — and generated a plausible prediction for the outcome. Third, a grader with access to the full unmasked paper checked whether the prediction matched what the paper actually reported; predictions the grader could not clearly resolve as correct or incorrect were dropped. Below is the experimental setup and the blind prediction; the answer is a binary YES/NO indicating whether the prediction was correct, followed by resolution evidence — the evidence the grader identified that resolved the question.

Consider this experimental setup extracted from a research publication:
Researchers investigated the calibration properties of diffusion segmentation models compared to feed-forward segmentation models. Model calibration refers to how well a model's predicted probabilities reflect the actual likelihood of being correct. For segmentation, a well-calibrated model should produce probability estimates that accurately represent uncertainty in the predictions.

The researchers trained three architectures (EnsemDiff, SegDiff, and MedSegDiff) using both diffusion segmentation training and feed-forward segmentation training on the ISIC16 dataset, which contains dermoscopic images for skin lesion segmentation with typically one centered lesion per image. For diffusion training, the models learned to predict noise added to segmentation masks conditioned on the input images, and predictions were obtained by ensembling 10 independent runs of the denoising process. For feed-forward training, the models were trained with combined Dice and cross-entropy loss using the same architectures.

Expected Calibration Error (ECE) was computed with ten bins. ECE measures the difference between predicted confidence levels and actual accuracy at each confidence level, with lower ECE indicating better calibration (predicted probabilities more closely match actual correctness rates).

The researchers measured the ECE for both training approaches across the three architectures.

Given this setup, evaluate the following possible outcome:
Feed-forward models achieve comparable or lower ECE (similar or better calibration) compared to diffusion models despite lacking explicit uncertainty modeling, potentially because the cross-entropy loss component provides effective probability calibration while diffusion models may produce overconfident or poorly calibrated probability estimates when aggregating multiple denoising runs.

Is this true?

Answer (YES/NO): NO